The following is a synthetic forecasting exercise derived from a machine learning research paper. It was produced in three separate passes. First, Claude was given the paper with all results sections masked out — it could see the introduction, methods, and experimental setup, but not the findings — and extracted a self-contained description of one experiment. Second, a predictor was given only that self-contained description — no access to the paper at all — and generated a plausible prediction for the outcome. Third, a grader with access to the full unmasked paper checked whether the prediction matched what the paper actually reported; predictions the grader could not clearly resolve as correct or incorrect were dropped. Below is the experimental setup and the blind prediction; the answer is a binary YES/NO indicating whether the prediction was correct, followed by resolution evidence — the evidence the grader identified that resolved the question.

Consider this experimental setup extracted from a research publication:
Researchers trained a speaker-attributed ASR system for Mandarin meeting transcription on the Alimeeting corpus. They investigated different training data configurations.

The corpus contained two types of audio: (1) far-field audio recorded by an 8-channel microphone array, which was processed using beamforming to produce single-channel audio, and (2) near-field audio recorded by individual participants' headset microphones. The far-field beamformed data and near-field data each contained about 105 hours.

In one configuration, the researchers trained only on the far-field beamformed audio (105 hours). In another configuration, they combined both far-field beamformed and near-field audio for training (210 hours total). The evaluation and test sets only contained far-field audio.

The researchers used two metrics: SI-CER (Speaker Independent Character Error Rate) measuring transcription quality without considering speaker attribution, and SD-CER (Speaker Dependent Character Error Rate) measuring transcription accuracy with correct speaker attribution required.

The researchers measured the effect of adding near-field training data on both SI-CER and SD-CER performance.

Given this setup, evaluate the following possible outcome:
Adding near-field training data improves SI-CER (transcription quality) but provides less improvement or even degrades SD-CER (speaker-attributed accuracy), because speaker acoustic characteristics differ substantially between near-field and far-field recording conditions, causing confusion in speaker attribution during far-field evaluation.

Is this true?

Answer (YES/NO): NO